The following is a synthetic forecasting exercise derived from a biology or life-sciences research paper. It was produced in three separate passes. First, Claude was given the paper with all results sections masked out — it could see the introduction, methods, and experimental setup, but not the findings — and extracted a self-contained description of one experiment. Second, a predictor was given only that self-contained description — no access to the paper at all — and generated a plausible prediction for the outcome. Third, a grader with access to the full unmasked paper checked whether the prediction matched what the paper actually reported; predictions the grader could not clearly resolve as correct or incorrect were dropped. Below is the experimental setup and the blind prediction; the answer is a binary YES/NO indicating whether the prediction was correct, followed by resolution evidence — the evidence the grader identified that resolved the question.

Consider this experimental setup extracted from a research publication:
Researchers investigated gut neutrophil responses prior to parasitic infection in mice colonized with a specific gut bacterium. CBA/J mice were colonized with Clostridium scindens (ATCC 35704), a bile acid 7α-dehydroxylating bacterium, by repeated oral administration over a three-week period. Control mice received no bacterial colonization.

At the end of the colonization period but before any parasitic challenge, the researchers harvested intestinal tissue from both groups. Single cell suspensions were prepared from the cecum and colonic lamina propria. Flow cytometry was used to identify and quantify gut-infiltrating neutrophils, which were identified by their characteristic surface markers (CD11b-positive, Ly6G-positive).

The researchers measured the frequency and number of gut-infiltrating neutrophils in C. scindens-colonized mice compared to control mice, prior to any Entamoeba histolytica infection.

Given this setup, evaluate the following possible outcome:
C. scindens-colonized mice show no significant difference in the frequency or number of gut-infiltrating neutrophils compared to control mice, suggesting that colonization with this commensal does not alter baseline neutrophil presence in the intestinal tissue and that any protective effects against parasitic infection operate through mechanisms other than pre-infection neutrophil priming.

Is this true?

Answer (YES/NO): NO